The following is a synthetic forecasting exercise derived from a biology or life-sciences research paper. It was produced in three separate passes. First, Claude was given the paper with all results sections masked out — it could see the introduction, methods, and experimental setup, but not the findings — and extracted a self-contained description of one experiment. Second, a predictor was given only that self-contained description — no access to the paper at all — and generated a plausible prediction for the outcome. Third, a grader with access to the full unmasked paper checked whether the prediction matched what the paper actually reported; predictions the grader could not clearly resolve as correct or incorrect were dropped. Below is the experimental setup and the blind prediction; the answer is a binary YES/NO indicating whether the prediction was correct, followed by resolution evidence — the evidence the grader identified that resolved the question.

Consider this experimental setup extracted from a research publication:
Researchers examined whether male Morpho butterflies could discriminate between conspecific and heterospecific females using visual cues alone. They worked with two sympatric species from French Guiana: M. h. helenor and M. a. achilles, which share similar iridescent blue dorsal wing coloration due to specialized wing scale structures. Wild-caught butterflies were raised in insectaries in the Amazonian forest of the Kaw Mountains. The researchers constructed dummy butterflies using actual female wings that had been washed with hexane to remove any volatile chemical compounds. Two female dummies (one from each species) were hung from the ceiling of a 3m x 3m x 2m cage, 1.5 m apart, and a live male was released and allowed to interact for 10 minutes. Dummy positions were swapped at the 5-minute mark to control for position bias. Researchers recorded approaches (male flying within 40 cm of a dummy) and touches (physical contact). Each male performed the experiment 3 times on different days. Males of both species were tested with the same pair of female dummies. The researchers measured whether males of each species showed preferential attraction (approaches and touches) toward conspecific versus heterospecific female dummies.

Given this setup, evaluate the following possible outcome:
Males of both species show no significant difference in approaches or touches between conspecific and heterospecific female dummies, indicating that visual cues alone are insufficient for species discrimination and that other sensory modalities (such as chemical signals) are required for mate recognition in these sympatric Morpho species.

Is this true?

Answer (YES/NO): NO